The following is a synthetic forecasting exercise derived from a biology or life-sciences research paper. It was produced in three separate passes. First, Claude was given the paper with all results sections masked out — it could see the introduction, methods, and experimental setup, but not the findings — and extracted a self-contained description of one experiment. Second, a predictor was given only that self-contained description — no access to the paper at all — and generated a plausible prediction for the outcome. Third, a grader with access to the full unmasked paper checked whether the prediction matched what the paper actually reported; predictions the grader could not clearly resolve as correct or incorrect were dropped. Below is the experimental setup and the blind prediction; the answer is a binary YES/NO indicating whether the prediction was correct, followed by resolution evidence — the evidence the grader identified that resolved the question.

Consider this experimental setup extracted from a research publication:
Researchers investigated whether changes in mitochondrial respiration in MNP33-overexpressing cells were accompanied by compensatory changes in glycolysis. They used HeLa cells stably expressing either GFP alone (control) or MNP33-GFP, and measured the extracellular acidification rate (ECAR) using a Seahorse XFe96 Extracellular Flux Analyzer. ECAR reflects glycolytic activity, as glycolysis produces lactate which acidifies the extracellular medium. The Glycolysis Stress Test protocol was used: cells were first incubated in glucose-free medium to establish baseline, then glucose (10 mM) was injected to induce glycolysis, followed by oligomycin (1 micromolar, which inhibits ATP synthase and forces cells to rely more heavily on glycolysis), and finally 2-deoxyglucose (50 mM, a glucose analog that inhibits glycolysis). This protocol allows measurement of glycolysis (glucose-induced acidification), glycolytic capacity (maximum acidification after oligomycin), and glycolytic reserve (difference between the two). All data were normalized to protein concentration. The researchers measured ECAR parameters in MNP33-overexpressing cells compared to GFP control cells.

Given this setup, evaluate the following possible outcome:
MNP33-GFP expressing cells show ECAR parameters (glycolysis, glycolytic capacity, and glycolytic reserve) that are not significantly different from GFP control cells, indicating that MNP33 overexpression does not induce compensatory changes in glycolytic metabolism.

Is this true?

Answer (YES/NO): NO